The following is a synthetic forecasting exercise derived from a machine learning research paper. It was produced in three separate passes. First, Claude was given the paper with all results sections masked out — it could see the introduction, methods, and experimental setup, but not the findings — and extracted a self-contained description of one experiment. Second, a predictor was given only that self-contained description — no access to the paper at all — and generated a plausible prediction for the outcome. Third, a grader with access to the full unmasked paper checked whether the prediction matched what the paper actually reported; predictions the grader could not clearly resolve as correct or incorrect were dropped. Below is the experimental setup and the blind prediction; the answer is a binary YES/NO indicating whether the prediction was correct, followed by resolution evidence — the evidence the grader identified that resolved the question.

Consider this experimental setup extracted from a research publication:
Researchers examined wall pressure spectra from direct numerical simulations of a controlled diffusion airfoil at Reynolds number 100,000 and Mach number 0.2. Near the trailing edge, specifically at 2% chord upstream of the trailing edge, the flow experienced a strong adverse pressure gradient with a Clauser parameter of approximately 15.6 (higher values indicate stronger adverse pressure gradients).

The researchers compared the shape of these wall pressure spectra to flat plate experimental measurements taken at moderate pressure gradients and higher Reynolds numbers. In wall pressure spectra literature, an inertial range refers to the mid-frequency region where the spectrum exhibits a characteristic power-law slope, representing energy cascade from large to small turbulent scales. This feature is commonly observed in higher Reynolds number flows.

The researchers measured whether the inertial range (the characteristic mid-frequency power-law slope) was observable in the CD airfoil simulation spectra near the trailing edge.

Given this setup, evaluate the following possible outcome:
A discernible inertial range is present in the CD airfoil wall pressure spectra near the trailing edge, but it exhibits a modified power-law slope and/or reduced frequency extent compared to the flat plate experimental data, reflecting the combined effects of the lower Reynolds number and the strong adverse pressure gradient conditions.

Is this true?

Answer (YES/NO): NO